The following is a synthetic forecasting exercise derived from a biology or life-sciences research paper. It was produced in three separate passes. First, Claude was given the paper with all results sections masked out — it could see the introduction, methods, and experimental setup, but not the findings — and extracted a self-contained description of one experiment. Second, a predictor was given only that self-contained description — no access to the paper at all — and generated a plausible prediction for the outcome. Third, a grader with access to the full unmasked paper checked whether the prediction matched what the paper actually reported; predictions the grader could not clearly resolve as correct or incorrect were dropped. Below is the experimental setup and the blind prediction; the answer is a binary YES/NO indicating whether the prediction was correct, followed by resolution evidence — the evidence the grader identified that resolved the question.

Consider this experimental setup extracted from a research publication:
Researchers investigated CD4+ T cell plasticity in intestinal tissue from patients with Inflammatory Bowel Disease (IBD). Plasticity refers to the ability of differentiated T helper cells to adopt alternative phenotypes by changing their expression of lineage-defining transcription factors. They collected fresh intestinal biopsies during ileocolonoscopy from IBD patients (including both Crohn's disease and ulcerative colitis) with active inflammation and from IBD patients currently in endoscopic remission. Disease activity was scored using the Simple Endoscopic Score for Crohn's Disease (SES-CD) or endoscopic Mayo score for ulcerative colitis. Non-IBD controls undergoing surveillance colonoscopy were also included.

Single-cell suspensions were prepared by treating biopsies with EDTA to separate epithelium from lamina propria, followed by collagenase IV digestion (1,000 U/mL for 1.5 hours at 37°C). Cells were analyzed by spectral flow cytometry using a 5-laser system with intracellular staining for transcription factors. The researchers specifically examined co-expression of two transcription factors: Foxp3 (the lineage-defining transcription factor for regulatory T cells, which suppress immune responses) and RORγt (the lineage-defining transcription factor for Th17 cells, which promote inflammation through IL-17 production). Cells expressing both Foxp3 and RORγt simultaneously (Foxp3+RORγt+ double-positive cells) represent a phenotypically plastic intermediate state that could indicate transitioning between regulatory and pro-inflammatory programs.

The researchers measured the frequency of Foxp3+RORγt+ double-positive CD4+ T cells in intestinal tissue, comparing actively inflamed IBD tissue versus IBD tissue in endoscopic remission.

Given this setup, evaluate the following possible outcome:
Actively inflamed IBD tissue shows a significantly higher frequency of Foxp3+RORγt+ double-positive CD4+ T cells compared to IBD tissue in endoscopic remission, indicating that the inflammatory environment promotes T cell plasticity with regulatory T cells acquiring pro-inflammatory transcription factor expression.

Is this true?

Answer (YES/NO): YES